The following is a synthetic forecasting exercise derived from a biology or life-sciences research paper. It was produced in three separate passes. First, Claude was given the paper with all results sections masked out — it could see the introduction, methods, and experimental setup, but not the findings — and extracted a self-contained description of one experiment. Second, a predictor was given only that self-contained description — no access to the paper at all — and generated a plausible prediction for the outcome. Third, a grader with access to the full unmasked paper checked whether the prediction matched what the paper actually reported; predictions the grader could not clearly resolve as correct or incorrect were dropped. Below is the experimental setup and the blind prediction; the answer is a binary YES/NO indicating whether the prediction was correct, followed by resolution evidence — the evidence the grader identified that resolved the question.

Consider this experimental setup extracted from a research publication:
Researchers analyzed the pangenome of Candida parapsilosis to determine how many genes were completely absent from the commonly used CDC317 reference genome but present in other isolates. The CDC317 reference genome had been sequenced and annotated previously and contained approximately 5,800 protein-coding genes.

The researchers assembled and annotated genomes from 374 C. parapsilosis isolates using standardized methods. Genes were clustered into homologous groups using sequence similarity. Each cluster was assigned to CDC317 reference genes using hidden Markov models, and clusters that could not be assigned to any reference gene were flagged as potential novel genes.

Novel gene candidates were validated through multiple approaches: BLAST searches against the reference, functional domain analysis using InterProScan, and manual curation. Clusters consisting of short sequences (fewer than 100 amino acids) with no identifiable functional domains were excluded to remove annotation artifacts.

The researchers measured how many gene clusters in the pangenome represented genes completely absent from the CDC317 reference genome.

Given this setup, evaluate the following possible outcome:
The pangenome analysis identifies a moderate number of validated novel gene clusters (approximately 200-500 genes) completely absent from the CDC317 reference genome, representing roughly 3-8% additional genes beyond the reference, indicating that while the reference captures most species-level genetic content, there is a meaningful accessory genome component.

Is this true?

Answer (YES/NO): NO